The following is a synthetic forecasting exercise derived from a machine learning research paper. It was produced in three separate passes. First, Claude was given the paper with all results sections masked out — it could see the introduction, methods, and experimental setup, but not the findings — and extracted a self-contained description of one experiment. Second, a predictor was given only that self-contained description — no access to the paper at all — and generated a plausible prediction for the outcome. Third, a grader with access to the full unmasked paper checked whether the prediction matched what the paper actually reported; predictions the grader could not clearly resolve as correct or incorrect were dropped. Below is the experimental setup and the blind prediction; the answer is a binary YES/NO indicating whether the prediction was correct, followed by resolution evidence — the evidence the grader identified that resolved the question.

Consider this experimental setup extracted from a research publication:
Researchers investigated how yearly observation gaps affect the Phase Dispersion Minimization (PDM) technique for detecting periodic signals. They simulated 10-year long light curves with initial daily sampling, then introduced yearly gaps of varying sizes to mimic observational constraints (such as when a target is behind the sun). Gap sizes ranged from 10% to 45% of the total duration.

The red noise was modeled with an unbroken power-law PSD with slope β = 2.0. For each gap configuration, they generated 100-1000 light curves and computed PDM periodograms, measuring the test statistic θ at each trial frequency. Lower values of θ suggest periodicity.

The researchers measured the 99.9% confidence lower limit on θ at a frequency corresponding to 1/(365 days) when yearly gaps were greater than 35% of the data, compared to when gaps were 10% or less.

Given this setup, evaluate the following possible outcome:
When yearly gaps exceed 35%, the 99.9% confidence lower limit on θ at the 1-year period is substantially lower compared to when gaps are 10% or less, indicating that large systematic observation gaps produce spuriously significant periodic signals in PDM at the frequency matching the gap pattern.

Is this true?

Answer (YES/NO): YES